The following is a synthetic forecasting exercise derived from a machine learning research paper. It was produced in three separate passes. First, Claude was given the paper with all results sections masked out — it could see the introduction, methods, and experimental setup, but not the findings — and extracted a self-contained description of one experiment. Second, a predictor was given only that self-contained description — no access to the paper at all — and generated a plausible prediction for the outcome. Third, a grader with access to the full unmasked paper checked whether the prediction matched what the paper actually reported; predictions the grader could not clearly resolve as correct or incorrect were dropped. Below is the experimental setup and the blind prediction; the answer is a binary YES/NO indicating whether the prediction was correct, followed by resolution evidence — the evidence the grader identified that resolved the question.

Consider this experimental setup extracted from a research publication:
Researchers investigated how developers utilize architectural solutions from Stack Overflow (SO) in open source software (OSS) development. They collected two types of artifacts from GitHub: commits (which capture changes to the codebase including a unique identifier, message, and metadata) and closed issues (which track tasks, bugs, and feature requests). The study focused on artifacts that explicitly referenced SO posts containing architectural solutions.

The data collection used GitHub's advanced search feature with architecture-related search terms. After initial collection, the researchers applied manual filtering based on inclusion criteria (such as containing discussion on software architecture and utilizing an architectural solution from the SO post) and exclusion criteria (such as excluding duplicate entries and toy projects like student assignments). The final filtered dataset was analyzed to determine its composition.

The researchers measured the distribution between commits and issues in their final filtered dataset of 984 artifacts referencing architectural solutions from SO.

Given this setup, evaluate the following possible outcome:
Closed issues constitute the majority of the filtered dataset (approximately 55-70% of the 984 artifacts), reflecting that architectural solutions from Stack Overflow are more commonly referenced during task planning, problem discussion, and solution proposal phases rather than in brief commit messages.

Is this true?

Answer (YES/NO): NO